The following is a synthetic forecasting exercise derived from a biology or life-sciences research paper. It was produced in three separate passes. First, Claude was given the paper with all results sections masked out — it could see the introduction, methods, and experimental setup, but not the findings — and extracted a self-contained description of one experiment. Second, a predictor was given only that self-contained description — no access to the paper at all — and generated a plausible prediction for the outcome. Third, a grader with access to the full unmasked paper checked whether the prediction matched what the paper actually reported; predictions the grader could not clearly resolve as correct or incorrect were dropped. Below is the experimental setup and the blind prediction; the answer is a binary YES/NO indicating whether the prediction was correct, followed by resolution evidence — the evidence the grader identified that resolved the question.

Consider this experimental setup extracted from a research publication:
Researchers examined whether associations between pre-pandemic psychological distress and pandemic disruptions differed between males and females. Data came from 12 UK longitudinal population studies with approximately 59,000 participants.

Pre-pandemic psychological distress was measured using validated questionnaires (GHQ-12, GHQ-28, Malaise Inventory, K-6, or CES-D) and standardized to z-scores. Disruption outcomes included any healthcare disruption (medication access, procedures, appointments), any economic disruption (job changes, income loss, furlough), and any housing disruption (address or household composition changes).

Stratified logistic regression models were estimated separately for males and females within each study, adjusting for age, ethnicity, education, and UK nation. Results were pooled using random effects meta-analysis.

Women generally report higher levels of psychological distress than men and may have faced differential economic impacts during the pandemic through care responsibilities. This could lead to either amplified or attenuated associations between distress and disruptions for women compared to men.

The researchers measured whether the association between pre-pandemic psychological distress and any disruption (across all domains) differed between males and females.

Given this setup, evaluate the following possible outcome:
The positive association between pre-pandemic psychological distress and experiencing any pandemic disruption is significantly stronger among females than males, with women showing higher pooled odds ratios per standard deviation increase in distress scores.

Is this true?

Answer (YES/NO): NO